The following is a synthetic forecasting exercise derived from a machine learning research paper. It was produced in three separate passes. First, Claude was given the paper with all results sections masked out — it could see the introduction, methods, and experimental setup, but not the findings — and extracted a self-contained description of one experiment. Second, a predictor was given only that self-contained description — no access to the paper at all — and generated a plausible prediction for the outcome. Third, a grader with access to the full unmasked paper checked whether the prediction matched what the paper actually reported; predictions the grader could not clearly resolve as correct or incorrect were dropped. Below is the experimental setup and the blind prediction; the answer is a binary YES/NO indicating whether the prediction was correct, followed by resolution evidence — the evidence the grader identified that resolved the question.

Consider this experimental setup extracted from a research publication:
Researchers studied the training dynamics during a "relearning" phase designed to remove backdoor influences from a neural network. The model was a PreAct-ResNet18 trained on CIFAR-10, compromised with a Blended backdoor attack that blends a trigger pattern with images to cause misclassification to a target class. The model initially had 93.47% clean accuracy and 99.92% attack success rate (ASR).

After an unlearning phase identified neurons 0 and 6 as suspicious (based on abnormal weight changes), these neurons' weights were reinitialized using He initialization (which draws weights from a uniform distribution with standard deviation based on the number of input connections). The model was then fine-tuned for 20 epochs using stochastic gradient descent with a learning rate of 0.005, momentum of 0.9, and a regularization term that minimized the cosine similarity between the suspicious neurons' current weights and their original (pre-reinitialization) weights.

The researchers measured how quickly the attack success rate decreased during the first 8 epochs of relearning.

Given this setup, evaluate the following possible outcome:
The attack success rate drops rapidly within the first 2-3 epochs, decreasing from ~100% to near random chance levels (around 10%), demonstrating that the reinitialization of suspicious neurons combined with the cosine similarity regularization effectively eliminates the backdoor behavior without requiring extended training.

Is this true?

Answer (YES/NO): NO